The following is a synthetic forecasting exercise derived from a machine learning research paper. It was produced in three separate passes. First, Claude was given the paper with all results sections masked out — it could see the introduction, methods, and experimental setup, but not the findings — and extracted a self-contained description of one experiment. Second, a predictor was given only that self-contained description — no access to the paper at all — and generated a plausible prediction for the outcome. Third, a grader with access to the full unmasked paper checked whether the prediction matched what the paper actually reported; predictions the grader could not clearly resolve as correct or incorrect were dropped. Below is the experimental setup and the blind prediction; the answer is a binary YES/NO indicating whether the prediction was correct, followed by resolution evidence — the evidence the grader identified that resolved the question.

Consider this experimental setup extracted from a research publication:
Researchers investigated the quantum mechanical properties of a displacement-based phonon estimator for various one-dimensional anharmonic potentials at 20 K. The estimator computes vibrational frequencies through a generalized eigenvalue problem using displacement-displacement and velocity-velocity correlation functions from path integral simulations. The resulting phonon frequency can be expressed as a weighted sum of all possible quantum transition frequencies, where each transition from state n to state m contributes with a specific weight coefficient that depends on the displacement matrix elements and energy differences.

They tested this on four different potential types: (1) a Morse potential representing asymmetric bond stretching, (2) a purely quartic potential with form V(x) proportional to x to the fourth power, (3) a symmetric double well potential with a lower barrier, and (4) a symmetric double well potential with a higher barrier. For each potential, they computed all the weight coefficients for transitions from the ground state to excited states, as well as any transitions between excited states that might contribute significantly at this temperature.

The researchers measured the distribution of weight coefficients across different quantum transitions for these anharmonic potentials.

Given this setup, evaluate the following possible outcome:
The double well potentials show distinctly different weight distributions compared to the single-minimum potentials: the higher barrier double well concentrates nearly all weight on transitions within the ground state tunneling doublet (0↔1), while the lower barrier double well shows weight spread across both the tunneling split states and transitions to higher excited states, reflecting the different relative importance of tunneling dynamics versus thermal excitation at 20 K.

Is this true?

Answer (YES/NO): NO